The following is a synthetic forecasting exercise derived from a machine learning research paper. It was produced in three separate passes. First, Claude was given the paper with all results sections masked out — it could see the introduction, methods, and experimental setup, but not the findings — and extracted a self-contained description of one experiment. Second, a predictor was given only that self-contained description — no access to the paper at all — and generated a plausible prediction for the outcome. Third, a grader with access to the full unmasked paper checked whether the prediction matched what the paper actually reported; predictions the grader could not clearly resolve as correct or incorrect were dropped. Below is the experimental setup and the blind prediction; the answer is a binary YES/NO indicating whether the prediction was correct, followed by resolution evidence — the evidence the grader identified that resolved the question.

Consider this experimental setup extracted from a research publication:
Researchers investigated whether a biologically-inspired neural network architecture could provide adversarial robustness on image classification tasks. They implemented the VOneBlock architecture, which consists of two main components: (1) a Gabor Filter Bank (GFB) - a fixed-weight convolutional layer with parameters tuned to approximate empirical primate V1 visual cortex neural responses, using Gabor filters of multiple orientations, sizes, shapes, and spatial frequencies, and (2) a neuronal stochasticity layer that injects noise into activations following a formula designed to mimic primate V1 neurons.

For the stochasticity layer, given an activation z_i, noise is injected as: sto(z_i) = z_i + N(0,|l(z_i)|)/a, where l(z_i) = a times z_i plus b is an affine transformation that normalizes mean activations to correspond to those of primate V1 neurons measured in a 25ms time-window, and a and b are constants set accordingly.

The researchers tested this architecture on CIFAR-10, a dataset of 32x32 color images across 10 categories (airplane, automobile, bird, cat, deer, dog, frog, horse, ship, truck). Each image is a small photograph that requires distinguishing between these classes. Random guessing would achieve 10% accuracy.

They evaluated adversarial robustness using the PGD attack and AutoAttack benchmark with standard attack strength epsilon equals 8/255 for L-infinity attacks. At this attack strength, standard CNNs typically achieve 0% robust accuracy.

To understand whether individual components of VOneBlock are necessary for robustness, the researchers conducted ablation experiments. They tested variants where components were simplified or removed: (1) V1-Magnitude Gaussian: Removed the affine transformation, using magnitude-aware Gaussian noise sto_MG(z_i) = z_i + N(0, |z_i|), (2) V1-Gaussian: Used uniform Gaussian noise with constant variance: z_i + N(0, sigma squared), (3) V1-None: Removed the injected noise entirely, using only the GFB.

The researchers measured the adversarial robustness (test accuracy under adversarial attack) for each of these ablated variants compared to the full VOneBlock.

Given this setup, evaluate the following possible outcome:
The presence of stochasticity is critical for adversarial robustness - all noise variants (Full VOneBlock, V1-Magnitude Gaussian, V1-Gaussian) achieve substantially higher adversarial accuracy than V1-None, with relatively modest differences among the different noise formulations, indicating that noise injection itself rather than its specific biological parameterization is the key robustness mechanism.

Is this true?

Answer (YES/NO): NO